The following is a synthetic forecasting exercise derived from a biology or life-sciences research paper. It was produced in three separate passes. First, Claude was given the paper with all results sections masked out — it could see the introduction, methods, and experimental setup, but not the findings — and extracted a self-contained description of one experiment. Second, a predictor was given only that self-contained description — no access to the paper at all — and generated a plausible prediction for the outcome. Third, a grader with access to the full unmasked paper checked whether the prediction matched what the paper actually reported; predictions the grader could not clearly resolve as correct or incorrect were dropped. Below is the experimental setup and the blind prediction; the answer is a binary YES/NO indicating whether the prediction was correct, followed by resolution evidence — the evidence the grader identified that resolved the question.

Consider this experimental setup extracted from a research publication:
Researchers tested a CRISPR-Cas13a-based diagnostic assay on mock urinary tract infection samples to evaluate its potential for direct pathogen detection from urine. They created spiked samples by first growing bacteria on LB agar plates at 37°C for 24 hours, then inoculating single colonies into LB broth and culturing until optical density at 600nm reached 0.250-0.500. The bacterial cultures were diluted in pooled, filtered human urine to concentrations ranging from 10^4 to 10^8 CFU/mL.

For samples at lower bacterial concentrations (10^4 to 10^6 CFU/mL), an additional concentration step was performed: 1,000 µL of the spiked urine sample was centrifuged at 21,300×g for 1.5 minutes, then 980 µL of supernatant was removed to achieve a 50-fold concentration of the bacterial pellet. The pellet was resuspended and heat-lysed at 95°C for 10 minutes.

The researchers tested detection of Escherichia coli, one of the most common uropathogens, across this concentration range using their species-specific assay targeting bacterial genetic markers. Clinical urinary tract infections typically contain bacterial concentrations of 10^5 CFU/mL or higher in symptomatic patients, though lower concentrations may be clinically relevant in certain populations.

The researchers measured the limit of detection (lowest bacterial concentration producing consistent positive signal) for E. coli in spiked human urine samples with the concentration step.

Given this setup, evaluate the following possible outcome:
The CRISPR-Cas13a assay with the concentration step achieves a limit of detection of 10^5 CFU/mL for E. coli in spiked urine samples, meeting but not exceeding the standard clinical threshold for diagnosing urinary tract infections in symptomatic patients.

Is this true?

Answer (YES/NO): NO